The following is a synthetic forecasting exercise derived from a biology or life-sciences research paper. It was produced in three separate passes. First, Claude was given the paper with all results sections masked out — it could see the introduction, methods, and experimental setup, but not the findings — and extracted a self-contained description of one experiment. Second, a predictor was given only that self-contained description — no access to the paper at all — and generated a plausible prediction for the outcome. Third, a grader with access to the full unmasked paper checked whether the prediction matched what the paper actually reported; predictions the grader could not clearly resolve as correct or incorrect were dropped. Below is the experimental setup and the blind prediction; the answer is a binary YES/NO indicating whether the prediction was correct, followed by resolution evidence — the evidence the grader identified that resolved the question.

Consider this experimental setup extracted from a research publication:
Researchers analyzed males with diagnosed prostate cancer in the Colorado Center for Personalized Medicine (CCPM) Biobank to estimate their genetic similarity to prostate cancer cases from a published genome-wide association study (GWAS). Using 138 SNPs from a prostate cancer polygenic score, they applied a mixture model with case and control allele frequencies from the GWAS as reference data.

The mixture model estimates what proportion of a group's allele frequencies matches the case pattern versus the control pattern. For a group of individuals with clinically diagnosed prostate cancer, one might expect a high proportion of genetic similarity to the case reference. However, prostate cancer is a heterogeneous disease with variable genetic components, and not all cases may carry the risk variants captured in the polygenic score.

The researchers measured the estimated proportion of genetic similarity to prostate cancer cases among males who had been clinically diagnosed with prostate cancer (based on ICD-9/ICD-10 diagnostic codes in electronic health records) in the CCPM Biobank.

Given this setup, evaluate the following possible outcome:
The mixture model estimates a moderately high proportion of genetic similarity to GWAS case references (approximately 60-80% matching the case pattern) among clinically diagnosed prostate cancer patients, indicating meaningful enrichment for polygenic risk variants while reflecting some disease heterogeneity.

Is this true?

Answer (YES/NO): NO